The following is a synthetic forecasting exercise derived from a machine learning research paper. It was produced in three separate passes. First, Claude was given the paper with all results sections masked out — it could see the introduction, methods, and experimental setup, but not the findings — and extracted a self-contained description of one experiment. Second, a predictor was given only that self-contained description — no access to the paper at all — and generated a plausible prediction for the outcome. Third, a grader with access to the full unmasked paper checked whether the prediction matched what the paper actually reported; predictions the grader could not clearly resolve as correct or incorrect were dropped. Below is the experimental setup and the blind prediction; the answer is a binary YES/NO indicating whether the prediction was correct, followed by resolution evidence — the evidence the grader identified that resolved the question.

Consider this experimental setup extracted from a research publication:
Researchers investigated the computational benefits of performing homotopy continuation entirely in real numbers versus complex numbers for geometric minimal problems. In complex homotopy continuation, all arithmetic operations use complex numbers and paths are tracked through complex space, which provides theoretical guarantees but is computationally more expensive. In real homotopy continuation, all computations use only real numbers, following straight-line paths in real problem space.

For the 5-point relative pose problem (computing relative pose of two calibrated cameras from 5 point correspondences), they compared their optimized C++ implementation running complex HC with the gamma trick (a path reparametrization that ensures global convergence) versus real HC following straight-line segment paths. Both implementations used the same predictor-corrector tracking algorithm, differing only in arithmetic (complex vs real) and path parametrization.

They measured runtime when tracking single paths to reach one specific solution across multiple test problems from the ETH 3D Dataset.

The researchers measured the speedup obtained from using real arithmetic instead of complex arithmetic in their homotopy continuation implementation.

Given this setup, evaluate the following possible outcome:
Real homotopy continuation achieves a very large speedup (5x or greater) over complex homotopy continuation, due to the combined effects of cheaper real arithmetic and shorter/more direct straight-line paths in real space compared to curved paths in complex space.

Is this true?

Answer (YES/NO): YES